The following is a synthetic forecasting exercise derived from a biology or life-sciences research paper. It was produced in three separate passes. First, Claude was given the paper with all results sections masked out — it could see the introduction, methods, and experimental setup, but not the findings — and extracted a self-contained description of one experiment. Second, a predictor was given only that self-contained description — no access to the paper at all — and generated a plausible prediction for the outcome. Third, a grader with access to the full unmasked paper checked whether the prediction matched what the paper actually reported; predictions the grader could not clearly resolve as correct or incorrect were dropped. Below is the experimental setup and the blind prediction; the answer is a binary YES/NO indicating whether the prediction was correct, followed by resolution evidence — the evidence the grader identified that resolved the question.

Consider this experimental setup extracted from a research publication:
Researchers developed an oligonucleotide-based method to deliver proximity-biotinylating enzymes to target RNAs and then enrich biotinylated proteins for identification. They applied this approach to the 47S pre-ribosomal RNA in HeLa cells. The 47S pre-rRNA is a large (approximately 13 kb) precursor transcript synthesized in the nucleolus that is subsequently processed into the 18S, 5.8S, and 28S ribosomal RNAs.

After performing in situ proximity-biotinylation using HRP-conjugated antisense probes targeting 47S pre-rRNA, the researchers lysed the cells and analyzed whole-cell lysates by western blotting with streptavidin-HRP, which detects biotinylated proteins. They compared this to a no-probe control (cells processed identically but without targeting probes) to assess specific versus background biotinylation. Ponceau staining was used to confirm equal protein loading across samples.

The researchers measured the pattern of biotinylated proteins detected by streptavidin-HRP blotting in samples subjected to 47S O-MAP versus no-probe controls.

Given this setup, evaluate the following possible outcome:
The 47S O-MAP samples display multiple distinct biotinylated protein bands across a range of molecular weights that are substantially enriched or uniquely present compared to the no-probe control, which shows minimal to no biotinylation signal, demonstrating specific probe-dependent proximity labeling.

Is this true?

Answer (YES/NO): YES